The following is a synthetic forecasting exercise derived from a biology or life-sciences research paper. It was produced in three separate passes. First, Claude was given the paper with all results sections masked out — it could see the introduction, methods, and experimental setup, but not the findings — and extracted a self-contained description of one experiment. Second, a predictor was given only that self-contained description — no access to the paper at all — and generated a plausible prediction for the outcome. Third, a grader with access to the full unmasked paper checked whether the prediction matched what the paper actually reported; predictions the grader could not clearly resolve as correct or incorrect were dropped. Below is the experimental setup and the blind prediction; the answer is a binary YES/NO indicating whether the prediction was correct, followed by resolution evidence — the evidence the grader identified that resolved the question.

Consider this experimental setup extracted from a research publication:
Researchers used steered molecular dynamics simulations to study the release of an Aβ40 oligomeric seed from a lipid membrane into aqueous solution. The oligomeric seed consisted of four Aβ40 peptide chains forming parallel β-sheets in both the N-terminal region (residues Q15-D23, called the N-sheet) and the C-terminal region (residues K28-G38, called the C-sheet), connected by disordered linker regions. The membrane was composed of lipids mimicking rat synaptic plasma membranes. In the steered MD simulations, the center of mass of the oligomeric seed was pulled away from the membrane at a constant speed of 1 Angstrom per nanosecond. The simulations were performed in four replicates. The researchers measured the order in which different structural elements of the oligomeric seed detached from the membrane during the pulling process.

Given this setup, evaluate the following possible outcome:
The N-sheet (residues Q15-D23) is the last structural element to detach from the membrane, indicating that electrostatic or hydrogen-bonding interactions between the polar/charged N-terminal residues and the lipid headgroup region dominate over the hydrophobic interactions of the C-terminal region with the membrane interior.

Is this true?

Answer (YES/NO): NO